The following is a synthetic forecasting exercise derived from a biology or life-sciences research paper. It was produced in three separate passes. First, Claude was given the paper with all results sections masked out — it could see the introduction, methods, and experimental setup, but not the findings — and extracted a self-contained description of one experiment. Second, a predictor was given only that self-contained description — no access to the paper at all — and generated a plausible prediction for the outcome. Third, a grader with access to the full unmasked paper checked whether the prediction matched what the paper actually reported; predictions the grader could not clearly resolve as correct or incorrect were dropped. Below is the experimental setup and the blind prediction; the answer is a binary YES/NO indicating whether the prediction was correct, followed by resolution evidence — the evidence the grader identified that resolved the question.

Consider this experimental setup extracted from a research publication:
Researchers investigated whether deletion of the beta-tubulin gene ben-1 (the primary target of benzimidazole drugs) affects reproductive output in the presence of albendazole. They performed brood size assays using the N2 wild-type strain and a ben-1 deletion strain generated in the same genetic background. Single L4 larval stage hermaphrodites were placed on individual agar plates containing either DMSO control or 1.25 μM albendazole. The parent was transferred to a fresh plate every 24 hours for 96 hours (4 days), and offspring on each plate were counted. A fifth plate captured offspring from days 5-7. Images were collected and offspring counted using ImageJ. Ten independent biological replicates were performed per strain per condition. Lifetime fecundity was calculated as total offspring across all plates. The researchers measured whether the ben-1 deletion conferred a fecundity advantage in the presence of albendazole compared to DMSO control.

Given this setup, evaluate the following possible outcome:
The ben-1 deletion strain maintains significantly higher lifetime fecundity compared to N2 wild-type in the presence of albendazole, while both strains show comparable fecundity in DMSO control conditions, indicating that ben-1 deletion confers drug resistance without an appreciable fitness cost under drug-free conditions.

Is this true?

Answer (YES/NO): NO